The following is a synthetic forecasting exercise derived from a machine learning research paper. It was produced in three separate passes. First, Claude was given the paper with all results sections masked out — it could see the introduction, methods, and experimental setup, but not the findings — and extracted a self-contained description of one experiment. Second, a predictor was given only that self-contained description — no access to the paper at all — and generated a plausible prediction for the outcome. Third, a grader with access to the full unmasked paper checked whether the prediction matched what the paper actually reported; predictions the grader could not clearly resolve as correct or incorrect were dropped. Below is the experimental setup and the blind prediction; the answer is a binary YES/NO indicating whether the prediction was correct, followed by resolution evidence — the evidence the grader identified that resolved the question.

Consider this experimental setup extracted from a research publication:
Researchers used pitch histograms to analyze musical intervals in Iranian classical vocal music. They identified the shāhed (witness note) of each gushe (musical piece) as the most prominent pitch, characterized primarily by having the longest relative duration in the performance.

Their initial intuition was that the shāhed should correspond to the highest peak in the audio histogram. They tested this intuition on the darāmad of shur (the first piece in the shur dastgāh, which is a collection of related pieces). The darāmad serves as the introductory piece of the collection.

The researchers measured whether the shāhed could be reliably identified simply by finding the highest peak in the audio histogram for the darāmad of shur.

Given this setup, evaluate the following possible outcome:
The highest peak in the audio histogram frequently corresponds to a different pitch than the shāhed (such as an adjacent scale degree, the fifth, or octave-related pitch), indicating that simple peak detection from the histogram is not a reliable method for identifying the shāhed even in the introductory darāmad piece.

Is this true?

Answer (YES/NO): NO